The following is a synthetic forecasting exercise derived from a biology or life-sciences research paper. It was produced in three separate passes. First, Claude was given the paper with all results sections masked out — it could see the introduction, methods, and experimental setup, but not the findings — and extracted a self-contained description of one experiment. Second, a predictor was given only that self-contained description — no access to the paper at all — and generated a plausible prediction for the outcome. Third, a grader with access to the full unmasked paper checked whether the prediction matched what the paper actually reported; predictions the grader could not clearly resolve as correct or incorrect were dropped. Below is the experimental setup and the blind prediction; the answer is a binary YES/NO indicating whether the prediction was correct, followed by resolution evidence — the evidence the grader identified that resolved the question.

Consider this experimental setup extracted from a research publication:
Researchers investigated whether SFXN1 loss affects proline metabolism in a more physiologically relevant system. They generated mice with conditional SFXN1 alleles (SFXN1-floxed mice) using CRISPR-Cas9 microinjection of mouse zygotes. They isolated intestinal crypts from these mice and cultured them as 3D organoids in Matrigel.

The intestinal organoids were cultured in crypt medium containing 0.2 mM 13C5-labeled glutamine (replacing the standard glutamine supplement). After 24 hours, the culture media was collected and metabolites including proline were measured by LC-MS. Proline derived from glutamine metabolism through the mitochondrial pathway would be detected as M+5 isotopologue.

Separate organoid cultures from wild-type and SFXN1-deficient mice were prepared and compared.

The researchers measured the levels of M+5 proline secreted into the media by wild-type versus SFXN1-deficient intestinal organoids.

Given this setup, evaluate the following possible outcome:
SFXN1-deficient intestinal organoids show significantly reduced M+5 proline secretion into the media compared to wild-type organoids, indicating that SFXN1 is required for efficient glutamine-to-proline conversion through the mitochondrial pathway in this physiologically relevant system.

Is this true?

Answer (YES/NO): YES